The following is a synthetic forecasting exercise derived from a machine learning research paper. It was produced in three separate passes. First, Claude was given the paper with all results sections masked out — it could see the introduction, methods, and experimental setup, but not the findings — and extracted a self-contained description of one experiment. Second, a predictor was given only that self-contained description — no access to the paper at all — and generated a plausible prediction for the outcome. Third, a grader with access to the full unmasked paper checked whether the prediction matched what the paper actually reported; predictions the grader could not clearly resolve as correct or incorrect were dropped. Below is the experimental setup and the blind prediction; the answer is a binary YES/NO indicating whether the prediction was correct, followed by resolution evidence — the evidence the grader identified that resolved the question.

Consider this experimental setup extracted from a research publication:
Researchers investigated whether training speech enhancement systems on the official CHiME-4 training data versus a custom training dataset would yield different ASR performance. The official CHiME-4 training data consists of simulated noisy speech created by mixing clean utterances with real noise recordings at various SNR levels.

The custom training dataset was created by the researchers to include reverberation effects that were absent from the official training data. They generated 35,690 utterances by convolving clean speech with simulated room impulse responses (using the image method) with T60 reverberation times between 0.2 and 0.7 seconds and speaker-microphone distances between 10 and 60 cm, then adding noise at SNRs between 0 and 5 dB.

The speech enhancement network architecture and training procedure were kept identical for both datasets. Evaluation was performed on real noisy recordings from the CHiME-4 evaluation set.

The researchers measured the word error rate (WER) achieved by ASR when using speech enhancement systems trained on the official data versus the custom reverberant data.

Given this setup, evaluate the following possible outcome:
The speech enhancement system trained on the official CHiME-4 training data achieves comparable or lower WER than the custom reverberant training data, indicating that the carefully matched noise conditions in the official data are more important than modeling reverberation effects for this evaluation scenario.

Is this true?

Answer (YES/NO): NO